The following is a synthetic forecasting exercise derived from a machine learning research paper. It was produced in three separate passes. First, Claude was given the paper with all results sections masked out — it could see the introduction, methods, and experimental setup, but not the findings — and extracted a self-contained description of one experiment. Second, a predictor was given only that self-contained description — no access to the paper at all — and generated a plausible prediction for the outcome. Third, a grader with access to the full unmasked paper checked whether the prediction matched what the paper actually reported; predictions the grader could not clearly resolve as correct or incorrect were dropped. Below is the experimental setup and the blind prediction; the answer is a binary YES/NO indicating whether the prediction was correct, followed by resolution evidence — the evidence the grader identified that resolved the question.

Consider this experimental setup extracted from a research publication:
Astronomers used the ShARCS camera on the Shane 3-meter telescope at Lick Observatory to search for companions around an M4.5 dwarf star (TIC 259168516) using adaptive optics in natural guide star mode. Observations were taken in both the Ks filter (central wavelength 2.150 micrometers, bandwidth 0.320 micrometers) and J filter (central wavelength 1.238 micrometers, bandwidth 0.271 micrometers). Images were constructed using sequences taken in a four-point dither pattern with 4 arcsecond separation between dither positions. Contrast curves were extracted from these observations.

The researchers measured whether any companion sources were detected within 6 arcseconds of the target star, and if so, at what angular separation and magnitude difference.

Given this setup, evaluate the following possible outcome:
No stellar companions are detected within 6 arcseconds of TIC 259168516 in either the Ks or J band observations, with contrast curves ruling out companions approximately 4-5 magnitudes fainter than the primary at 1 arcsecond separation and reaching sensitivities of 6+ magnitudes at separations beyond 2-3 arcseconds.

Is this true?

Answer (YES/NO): NO